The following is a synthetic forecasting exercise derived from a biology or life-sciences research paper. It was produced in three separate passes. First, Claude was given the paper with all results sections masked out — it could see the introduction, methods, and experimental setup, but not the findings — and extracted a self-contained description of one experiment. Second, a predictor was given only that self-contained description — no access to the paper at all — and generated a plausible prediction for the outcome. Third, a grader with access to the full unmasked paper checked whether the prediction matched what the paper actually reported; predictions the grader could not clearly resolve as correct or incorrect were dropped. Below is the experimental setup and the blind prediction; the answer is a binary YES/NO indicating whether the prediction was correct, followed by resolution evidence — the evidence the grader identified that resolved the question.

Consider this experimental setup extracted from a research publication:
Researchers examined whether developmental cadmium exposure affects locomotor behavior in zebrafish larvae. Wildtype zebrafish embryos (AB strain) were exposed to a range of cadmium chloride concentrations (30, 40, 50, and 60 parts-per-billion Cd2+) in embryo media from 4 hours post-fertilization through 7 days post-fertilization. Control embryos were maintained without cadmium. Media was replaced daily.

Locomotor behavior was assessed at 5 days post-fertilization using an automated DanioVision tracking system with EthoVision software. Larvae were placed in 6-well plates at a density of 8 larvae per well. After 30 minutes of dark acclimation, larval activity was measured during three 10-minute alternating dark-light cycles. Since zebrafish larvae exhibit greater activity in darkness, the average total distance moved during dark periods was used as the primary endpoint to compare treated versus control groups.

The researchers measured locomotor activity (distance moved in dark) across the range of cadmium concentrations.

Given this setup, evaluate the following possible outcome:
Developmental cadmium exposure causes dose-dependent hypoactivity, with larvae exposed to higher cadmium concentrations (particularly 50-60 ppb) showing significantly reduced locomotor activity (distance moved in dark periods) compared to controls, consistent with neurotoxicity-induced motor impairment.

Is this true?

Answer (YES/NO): NO